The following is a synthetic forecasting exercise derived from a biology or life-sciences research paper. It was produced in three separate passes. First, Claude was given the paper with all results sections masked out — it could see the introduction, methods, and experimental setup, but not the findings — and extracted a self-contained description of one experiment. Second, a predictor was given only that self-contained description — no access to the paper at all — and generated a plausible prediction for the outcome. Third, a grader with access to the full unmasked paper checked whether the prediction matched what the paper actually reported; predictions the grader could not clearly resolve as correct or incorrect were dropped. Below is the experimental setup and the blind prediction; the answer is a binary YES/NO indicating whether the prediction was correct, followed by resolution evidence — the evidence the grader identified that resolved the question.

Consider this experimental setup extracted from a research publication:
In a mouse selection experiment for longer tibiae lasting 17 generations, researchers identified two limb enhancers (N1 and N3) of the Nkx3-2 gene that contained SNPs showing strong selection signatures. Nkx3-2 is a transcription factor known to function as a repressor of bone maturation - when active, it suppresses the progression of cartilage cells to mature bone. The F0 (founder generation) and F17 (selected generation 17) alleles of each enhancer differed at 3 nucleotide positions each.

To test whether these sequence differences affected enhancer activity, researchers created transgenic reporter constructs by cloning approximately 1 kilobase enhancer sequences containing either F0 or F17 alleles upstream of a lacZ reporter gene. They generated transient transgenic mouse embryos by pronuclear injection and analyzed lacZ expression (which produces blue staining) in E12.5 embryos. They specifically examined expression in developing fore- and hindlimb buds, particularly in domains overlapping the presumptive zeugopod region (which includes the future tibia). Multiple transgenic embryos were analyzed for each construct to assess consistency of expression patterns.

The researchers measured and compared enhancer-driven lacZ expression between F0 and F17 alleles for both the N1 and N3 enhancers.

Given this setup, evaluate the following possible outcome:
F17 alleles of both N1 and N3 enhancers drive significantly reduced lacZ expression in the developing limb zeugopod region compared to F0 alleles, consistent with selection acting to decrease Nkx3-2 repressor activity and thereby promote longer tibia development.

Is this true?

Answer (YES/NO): YES